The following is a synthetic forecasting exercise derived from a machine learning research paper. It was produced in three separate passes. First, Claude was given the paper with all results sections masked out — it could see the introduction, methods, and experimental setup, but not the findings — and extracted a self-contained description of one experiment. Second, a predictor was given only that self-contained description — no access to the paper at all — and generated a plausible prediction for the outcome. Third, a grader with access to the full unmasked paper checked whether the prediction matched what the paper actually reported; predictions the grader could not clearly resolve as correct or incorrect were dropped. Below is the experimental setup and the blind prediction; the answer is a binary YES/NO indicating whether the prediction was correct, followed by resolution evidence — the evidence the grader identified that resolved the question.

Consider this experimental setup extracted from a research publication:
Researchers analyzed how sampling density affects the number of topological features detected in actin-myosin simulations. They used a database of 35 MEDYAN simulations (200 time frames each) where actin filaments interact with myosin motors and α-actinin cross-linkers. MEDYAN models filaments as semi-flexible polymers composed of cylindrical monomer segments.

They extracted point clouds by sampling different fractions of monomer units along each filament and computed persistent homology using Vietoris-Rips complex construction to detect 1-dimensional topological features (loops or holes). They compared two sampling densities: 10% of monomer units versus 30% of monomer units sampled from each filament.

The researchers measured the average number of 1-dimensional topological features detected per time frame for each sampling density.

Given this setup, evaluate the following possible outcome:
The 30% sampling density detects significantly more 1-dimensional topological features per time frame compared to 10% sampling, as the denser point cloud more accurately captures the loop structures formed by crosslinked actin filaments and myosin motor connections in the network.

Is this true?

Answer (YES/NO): YES